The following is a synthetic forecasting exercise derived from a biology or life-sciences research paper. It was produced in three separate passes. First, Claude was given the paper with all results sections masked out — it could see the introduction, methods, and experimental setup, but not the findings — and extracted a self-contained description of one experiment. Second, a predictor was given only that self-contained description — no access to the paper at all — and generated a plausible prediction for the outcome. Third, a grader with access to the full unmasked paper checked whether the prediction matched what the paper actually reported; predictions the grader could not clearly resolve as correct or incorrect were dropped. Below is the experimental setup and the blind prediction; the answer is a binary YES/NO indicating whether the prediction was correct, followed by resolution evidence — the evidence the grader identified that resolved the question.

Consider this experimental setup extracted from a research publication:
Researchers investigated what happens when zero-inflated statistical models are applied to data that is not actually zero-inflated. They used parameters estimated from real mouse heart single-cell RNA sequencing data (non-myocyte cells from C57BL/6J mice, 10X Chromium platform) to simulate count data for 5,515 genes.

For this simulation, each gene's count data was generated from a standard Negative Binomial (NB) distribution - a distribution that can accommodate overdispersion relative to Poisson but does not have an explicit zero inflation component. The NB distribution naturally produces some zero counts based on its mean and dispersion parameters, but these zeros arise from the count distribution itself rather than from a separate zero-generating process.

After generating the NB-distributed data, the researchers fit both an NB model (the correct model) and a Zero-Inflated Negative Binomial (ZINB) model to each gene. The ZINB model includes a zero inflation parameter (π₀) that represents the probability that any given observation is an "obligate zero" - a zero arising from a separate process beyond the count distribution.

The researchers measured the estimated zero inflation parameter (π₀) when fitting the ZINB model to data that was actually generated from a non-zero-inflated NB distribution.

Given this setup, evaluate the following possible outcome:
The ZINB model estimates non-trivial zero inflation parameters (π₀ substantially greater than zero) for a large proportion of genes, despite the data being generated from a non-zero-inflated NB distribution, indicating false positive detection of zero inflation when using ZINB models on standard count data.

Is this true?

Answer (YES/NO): YES